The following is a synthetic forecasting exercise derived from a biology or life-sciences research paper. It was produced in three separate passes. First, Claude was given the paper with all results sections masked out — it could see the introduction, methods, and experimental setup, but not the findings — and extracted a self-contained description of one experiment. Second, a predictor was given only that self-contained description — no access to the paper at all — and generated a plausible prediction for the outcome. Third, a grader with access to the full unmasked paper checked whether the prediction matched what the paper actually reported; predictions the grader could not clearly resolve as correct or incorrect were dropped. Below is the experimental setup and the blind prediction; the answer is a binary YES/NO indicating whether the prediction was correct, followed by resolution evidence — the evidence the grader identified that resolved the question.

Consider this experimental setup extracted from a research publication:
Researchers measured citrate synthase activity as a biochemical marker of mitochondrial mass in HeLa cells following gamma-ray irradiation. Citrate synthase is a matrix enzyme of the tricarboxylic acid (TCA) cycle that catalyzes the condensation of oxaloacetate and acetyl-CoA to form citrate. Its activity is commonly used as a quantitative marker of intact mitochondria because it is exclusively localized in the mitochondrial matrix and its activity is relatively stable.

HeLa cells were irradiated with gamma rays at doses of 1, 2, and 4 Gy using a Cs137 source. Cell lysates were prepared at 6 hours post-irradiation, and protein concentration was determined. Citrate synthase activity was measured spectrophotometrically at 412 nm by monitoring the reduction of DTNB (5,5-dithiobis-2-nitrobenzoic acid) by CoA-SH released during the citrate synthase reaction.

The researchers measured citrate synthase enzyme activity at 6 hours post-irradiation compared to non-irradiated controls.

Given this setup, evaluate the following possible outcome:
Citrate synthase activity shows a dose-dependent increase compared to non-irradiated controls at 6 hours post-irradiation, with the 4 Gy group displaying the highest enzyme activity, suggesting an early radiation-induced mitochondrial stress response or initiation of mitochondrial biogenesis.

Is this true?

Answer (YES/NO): YES